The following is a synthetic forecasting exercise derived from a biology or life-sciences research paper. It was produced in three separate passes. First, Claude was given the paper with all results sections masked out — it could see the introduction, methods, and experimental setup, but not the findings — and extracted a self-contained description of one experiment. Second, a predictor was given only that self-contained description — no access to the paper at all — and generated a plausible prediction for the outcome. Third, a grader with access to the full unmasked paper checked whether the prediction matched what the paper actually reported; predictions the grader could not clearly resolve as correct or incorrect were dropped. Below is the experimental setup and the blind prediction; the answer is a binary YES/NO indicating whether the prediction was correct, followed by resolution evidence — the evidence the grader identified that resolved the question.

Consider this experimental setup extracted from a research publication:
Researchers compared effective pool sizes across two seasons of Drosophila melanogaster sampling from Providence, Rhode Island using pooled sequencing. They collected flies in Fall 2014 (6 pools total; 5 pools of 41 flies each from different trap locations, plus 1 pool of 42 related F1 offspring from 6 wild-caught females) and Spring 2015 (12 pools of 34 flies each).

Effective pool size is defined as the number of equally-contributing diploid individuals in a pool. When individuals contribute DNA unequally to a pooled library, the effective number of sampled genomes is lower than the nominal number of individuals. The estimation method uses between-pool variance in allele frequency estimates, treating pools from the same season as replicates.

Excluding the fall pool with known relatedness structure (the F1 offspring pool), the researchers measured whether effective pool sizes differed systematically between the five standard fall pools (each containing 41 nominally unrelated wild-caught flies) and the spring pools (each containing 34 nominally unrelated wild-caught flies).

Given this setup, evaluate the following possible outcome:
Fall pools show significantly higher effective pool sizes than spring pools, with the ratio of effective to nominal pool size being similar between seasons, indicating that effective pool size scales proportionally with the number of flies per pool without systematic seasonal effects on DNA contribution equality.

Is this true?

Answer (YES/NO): NO